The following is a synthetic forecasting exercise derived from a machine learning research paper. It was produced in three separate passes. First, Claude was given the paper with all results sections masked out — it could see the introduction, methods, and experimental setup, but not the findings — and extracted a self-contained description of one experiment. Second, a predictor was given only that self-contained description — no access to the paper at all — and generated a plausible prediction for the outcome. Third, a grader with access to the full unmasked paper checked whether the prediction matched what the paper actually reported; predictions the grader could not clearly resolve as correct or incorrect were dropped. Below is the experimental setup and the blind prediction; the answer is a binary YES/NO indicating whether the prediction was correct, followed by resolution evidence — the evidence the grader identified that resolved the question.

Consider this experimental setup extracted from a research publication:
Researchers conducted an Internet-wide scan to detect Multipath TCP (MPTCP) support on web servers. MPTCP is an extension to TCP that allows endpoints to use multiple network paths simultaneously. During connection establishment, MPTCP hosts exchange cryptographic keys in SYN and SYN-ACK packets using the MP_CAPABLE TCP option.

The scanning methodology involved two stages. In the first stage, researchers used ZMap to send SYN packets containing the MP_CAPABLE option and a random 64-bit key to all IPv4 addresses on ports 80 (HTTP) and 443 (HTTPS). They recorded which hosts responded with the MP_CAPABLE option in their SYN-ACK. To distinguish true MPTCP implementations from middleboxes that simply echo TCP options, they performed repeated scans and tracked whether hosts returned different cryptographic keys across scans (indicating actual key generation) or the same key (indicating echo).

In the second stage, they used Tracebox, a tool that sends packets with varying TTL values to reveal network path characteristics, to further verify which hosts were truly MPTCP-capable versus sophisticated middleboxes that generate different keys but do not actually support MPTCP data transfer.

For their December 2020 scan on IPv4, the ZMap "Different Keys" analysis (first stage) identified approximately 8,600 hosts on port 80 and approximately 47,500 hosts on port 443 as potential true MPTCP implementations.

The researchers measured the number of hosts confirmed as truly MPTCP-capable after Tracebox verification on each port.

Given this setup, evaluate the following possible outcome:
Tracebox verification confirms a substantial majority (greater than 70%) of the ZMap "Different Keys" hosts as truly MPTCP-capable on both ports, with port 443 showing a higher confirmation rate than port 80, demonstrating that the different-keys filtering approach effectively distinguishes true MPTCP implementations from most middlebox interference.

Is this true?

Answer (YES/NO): NO